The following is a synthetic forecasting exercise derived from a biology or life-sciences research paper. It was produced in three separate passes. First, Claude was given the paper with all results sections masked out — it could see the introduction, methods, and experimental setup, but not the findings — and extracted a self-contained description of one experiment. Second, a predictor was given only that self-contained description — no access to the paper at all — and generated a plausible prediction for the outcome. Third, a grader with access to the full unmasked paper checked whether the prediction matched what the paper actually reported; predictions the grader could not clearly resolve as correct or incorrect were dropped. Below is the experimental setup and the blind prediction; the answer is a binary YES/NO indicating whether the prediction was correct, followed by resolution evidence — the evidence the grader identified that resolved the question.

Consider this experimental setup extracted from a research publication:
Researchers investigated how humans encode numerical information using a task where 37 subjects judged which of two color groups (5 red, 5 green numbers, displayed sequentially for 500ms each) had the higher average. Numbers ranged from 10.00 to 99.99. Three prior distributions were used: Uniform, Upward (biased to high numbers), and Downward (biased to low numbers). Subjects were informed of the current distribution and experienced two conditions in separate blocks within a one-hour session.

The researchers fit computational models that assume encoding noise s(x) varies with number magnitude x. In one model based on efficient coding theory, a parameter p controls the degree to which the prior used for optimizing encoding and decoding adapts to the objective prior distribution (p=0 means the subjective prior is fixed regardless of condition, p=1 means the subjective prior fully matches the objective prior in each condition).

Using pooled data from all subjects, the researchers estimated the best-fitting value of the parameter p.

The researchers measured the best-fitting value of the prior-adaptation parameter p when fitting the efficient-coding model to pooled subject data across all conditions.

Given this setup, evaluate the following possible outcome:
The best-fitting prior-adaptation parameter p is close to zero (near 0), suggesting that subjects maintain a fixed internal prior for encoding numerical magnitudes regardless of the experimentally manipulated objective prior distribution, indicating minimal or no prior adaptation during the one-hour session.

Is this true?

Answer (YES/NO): NO